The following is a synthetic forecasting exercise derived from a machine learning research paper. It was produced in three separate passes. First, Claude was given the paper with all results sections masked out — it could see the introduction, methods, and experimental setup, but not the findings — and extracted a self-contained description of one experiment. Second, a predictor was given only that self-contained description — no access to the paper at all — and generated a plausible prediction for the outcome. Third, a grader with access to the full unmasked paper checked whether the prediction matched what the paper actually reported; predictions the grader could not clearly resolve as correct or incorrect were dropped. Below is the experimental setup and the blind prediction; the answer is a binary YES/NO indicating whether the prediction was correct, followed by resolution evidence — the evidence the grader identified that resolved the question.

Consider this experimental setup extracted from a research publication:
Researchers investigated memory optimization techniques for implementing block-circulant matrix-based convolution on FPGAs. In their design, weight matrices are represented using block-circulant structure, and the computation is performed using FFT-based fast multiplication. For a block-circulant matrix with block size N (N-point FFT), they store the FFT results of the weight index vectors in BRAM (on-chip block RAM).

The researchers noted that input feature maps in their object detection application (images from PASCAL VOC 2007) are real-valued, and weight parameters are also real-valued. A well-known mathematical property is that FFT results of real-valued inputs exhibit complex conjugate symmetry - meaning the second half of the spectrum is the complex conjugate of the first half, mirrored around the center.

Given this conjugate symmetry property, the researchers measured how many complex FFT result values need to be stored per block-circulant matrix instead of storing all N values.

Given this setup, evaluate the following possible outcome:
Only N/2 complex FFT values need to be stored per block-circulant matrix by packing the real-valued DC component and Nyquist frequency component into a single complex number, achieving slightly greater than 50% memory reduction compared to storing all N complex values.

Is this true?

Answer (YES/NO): NO